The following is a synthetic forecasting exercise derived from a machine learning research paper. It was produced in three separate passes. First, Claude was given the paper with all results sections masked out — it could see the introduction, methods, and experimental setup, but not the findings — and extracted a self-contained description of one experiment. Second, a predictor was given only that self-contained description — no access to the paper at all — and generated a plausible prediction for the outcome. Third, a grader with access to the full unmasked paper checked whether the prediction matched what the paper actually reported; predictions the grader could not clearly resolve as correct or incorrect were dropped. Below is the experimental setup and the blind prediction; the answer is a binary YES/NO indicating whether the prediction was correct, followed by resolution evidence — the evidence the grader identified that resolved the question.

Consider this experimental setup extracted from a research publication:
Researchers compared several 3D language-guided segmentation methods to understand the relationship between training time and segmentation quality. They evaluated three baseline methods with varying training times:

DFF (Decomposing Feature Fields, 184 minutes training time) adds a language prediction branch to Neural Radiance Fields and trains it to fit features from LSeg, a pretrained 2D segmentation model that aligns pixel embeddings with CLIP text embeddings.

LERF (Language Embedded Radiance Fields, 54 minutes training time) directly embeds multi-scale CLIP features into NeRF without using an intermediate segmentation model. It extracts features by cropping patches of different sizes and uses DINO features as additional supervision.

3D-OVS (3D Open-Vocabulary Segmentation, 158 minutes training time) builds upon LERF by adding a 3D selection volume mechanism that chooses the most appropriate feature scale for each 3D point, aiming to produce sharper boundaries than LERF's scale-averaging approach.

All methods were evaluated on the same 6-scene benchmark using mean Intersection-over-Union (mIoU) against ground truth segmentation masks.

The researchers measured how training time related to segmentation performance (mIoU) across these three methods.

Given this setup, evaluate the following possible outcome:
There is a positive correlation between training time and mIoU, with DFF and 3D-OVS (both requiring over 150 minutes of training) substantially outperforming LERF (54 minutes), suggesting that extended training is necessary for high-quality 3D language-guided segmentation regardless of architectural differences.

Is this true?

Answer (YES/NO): NO